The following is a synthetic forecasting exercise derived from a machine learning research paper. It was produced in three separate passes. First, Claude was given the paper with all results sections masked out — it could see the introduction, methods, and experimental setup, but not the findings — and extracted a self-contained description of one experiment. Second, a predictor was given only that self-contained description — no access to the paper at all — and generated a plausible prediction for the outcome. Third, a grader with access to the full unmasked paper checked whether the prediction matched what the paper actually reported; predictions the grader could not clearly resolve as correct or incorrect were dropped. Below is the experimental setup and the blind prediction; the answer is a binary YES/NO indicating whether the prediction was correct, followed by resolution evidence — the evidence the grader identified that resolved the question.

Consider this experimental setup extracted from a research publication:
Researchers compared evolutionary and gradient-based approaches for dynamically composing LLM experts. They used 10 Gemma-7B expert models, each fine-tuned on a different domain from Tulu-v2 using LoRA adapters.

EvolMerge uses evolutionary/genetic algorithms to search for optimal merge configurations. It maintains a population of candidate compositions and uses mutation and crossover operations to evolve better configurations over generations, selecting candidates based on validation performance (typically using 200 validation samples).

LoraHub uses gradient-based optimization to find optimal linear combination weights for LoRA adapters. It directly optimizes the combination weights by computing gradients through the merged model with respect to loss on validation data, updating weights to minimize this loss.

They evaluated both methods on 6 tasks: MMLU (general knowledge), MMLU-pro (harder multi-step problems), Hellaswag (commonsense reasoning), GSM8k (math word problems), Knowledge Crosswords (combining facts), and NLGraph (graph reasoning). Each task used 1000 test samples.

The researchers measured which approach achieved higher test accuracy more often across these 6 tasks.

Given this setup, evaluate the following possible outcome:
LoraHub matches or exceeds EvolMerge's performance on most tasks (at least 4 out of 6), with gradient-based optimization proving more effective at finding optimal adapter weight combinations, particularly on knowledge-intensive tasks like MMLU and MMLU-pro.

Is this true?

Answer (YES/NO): YES